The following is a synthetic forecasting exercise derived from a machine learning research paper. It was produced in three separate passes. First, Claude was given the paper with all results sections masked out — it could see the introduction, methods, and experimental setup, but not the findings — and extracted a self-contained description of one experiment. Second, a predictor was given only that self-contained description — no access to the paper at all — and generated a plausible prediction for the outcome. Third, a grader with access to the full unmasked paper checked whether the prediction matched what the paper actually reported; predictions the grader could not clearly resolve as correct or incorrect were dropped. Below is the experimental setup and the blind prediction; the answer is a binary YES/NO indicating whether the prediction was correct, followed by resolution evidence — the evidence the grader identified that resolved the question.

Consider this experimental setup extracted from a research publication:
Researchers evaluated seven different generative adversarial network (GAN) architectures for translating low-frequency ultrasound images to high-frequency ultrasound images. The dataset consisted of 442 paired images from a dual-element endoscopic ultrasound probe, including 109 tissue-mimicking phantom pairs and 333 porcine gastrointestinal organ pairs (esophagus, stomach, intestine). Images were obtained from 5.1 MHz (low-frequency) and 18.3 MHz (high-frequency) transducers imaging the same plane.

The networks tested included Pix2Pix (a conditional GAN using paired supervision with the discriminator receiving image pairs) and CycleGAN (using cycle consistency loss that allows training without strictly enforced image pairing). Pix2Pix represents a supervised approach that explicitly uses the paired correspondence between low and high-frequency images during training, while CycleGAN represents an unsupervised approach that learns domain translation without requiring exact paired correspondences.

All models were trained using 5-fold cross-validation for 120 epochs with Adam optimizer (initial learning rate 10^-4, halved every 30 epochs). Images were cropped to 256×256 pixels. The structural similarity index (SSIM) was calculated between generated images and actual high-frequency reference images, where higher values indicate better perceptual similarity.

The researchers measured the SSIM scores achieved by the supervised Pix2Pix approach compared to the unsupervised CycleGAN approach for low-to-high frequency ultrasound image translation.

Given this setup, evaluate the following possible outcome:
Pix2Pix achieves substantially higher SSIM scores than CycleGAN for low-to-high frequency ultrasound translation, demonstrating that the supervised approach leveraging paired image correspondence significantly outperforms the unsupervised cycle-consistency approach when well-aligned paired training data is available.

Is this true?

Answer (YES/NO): YES